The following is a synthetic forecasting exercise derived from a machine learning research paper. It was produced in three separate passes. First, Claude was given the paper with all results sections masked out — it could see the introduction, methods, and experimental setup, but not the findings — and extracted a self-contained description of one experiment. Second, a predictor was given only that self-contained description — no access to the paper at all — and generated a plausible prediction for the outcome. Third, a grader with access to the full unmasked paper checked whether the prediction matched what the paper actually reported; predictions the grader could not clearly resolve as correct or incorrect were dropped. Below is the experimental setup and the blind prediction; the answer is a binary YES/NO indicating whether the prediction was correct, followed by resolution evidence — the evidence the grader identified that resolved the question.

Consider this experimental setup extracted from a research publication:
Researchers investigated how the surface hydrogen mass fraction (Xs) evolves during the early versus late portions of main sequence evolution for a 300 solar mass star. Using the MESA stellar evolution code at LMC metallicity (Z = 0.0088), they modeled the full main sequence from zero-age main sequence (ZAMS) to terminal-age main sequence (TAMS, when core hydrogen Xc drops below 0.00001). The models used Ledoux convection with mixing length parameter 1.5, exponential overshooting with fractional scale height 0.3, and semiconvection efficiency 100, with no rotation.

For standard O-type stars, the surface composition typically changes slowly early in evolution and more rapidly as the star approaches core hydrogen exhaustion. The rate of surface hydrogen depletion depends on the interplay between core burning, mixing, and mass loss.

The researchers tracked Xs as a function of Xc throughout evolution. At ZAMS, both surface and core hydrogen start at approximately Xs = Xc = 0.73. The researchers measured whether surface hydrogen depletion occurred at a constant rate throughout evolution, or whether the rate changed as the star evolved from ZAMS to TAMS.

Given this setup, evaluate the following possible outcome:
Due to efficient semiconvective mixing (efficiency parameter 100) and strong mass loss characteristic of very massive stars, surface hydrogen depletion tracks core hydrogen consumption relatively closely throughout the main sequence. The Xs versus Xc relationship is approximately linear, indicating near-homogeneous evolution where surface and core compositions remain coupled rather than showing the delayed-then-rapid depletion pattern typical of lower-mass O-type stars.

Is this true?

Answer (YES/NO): NO